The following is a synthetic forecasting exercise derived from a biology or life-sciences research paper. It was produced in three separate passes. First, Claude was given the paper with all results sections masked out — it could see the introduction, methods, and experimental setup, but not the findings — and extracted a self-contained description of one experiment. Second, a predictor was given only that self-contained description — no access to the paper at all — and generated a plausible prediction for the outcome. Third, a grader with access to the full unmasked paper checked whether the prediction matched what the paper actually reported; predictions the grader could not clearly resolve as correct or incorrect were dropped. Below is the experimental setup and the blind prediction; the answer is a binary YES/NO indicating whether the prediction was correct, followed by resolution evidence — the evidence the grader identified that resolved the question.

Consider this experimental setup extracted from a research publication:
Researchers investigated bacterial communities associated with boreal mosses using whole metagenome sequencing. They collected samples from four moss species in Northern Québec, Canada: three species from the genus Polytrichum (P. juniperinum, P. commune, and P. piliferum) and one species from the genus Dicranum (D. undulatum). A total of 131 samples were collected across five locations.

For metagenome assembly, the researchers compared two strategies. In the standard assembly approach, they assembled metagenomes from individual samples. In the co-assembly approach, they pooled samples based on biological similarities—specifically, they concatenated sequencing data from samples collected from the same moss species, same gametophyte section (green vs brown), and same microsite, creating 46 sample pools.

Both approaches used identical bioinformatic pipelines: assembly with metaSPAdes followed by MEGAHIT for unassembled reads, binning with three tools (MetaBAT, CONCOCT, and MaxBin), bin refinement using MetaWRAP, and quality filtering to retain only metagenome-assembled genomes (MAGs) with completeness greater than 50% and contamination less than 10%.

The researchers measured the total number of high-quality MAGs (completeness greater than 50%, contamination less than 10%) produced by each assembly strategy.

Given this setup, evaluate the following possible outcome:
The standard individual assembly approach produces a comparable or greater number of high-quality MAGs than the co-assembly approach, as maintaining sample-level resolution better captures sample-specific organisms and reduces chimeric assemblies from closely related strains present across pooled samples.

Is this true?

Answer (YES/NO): NO